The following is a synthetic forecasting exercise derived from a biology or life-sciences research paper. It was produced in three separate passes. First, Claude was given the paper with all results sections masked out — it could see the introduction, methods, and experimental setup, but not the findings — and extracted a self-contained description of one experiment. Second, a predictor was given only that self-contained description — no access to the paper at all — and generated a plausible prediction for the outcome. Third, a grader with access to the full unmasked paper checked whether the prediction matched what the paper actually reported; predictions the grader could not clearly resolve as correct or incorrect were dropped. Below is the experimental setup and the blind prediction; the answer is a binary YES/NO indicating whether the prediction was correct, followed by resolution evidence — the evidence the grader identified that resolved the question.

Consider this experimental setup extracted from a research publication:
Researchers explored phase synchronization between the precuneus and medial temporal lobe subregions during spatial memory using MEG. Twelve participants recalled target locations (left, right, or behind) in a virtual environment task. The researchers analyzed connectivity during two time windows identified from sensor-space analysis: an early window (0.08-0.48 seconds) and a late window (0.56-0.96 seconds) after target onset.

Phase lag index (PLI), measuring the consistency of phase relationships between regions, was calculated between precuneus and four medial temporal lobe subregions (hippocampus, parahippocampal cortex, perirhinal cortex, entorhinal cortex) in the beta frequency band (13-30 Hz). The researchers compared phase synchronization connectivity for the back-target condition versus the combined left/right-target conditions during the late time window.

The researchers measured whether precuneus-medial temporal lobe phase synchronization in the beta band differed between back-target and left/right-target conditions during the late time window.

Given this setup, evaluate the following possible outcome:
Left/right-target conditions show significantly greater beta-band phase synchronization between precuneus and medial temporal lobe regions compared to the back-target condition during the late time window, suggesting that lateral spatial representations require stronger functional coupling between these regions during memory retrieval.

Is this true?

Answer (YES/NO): NO